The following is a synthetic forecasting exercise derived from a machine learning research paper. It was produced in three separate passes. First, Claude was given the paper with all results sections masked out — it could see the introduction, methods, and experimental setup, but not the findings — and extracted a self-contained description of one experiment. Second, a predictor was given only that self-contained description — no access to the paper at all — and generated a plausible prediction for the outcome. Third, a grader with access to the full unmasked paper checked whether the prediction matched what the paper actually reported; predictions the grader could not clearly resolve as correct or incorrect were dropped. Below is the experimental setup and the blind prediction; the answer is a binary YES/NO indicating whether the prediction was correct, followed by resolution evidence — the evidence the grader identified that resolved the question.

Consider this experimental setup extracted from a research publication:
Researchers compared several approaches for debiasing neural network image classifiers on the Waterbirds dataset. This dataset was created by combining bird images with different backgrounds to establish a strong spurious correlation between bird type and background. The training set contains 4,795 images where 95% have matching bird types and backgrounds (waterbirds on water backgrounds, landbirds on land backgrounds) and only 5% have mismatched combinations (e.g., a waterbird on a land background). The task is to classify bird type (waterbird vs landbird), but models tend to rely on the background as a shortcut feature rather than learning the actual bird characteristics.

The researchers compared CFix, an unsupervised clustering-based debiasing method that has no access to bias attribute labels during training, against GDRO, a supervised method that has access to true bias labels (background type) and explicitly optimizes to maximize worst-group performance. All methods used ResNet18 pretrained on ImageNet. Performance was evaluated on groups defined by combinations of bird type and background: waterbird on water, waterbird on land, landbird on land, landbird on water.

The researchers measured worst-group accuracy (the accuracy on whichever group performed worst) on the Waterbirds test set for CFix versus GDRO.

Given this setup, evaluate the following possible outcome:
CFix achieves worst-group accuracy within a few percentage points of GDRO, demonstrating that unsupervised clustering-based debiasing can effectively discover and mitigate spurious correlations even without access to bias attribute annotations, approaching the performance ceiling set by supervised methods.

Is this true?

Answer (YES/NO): NO